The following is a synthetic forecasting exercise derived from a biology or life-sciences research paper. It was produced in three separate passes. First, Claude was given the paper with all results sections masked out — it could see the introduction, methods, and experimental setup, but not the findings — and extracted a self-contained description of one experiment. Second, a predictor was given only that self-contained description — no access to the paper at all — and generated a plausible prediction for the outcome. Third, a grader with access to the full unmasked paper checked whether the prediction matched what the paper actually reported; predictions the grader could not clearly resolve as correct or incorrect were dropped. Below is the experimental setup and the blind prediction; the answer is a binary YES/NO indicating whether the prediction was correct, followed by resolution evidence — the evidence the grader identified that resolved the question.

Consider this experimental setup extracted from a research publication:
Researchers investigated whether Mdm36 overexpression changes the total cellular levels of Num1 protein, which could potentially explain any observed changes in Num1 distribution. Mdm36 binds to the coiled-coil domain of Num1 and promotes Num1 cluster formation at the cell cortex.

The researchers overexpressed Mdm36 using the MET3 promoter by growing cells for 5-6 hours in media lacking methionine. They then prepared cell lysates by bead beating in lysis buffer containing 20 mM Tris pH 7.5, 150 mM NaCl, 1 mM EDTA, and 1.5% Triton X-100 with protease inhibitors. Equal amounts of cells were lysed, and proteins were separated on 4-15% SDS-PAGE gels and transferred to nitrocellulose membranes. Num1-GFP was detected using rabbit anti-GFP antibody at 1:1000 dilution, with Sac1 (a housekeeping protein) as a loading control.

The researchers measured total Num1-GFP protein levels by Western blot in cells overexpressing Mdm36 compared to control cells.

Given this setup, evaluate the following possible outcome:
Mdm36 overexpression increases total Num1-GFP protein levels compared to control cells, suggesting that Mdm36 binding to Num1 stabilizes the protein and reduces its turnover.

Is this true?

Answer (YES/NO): NO